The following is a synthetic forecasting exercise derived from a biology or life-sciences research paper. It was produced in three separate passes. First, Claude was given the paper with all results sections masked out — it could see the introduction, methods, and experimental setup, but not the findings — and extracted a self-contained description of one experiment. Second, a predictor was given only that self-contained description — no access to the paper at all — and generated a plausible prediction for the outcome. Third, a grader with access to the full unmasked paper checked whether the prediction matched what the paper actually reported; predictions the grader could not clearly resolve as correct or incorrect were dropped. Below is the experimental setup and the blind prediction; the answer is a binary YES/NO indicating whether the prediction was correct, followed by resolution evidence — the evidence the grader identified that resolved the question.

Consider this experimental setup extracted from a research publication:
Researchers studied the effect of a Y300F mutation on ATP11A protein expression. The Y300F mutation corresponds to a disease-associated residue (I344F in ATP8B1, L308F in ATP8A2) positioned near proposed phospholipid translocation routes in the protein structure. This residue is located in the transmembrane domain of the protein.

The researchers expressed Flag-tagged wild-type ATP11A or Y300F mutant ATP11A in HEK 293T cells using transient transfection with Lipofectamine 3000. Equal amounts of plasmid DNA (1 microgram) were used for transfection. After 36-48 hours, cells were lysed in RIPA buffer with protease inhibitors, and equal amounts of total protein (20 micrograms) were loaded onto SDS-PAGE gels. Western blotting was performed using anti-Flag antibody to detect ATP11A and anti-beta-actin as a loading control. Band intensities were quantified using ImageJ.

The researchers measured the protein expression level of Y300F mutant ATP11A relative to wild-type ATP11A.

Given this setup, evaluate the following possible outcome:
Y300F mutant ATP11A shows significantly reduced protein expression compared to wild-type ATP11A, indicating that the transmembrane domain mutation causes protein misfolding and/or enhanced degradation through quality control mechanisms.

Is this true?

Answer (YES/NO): YES